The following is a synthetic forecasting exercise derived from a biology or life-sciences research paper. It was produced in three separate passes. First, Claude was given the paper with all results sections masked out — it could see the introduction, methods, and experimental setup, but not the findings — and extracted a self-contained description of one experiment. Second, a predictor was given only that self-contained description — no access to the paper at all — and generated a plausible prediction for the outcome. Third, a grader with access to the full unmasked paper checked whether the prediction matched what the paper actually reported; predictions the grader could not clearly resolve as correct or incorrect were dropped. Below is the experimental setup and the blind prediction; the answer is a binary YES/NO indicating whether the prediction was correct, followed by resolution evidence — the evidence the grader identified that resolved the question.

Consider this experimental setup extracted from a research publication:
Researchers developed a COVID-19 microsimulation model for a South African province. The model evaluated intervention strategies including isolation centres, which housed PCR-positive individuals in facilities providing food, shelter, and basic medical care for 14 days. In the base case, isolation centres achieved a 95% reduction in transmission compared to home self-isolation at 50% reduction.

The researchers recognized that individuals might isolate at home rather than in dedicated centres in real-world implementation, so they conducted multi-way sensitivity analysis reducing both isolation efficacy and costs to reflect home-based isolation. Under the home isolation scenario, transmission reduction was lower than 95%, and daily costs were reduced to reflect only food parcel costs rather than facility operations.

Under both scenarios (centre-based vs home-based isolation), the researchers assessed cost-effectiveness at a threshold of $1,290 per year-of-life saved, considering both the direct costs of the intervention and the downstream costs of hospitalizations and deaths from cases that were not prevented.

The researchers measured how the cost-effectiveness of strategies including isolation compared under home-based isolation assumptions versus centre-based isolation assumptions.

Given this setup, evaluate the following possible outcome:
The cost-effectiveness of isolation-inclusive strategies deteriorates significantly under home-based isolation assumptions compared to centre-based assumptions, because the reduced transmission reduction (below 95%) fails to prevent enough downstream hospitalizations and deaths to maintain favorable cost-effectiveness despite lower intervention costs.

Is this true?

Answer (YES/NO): NO